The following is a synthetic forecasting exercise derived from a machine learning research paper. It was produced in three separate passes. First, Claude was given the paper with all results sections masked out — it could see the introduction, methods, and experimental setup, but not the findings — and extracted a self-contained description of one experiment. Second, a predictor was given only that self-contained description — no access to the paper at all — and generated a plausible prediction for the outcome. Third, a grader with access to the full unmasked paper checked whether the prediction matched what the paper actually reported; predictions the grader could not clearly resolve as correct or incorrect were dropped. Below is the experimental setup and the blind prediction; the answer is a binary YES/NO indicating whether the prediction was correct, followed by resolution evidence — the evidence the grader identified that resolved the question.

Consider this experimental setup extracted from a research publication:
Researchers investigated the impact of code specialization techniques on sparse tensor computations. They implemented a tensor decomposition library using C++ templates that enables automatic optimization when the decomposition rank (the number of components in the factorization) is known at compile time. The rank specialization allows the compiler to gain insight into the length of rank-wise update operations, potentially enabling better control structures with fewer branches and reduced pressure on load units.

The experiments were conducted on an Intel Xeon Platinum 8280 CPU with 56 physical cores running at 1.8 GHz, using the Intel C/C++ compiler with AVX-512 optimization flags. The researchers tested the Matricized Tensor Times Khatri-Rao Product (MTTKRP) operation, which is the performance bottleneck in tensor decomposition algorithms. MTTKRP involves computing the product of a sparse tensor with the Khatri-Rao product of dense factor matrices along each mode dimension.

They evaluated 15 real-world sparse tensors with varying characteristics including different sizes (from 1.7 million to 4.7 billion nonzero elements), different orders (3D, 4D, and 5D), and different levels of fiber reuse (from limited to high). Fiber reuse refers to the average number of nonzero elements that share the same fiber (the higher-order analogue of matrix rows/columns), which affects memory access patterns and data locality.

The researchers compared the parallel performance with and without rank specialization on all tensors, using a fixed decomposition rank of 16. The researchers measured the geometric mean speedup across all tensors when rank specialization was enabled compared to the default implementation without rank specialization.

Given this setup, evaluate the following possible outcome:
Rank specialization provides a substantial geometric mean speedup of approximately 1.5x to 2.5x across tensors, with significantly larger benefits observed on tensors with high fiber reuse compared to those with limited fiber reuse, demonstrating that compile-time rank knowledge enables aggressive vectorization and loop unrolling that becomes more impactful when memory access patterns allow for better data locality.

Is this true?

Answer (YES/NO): NO